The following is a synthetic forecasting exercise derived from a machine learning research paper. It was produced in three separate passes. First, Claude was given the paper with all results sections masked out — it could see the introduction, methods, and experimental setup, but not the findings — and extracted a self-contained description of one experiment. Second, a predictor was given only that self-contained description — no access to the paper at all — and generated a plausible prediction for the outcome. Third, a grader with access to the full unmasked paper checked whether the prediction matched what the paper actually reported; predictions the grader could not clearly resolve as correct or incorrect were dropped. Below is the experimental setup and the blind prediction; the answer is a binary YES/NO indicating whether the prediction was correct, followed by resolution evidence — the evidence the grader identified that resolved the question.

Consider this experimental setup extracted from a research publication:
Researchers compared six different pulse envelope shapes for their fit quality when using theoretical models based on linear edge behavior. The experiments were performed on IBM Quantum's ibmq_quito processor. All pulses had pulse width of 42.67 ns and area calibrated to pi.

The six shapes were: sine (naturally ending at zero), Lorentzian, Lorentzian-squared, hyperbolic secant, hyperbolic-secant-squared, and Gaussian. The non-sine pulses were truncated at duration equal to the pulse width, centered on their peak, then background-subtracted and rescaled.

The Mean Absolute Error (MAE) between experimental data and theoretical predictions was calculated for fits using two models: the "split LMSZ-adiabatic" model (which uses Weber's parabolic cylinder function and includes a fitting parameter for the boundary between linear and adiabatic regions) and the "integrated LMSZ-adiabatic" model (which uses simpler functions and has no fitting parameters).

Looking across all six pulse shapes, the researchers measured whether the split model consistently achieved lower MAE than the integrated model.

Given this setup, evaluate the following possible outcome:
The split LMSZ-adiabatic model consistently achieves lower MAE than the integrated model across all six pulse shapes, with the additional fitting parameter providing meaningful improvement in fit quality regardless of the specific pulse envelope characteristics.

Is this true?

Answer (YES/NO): NO